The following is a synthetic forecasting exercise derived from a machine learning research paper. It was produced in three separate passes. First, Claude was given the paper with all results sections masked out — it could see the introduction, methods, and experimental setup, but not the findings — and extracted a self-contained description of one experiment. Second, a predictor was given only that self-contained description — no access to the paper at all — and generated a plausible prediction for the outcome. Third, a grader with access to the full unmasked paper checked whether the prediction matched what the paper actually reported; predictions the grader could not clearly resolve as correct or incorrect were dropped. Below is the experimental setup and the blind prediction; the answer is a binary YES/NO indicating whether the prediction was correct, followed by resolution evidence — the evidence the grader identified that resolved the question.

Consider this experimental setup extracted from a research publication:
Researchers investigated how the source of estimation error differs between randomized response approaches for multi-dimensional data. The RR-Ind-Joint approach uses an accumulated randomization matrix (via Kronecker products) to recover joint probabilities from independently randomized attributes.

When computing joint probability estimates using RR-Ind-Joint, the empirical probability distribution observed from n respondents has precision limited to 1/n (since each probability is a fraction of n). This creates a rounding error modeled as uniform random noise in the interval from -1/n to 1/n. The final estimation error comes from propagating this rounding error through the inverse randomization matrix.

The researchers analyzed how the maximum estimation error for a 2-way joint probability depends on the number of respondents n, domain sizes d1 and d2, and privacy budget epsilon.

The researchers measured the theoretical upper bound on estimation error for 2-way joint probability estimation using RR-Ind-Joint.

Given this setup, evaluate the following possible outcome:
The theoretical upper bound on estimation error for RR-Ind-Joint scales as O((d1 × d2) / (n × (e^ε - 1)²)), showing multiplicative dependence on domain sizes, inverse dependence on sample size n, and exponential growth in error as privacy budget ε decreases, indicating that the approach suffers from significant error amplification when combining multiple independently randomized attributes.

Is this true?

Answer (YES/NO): NO